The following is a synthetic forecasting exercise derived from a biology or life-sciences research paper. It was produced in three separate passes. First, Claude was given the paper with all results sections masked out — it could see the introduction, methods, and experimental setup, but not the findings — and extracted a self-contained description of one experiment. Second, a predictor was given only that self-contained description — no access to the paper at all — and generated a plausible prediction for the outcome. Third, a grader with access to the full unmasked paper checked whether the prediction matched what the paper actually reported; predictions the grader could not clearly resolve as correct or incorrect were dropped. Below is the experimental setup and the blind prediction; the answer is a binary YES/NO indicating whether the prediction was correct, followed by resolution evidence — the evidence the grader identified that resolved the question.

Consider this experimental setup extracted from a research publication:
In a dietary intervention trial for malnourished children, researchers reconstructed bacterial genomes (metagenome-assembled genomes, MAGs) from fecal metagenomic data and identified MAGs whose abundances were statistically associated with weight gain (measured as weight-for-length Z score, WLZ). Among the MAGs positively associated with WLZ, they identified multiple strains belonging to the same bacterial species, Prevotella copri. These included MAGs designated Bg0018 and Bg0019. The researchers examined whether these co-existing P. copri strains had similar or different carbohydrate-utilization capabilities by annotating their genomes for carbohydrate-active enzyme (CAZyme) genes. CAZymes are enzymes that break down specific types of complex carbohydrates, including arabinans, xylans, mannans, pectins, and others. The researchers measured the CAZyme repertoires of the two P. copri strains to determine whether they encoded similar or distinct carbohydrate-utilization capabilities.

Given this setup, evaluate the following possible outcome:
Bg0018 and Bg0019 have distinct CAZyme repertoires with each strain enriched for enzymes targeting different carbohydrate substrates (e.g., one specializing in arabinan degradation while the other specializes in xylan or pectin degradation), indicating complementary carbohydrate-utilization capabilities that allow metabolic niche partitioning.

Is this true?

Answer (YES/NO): NO